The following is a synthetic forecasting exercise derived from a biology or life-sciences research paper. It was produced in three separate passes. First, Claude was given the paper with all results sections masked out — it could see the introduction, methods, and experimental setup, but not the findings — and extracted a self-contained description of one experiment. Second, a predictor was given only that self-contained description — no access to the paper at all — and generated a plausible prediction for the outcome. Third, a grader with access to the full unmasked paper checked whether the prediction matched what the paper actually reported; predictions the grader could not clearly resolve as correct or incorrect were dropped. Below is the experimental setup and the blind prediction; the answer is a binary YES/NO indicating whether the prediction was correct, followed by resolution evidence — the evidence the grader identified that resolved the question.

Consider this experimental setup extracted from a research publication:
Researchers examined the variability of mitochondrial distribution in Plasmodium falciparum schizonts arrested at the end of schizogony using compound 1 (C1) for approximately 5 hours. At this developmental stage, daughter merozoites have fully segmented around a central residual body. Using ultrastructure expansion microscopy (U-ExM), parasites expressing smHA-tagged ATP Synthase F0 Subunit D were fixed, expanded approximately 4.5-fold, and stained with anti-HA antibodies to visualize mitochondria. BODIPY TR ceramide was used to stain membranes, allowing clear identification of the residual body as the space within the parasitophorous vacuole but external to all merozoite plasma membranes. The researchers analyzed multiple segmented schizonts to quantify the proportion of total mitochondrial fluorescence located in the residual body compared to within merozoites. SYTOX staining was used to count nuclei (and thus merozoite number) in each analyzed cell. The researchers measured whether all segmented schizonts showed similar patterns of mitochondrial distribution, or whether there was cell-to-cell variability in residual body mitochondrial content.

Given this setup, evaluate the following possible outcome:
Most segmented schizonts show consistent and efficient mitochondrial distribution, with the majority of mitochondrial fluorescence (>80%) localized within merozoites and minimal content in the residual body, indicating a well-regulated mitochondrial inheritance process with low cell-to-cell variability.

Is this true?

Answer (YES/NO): NO